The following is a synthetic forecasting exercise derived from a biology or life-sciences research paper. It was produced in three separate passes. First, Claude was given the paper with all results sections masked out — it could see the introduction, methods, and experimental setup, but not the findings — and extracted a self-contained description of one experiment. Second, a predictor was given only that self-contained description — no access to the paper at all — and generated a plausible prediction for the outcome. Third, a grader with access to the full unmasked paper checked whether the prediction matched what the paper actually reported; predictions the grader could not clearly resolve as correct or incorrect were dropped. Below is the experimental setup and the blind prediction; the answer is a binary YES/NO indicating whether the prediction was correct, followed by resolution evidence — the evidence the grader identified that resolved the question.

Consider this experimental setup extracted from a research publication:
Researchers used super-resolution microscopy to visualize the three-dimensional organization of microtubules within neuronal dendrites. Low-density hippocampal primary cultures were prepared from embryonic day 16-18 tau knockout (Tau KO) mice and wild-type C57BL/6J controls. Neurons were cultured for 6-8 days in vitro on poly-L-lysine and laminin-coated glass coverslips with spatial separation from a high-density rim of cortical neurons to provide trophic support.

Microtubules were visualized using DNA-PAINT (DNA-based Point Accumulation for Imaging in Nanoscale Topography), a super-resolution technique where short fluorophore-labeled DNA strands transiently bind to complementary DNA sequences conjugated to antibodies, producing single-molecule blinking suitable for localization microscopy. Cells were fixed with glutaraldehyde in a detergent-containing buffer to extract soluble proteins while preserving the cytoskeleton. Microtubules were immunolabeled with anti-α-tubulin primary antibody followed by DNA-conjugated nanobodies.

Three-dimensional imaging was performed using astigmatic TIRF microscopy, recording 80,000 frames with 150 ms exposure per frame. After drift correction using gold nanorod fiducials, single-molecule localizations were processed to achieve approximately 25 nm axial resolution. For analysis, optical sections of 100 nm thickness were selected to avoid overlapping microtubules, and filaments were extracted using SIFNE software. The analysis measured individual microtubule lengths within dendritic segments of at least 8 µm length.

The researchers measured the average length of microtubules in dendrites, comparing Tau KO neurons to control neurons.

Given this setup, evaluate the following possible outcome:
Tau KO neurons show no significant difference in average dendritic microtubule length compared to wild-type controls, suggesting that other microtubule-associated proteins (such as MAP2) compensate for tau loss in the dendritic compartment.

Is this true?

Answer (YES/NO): NO